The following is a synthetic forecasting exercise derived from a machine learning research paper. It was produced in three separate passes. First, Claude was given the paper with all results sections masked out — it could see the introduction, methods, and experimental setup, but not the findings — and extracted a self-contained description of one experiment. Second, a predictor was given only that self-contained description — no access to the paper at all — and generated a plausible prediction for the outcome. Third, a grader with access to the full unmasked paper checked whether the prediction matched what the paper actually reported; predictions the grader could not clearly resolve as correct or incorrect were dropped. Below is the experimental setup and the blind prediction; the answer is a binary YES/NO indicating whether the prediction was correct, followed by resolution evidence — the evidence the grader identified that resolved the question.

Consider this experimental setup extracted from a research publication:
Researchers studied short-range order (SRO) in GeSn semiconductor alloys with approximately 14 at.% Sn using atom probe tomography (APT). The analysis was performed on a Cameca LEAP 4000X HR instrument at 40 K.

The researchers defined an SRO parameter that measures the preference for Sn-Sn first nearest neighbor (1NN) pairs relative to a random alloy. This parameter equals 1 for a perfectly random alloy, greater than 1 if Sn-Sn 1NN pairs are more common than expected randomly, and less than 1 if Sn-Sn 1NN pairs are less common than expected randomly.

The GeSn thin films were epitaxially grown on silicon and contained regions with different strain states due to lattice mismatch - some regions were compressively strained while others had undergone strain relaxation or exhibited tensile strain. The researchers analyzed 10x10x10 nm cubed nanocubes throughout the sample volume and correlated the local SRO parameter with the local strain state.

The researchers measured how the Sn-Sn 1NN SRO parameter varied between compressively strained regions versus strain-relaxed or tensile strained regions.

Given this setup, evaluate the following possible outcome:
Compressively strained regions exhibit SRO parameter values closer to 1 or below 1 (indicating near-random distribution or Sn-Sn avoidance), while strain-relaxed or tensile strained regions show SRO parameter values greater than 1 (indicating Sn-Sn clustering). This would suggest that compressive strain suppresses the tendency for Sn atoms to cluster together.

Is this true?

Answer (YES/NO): NO